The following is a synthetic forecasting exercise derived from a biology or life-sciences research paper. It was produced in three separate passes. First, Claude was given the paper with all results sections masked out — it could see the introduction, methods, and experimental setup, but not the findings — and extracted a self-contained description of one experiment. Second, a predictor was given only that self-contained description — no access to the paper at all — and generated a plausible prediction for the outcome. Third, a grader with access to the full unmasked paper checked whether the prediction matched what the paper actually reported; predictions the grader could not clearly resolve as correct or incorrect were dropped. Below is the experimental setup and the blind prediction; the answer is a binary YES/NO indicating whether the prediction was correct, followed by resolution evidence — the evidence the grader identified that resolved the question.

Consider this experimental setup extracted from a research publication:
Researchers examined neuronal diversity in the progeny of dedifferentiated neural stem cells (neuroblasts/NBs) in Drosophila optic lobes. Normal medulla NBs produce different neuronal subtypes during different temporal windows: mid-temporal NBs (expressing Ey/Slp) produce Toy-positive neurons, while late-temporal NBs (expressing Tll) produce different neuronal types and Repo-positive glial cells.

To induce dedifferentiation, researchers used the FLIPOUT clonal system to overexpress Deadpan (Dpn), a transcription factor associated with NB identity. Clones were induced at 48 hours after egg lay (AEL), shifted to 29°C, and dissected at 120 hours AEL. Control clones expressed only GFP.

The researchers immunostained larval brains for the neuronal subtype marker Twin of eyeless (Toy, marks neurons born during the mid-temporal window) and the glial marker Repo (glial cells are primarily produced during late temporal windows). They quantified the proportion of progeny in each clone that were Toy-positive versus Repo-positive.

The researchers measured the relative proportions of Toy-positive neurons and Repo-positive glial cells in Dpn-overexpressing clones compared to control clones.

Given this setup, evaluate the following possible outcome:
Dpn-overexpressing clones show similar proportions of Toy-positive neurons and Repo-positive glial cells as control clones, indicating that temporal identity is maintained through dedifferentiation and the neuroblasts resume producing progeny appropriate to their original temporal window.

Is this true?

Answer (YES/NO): NO